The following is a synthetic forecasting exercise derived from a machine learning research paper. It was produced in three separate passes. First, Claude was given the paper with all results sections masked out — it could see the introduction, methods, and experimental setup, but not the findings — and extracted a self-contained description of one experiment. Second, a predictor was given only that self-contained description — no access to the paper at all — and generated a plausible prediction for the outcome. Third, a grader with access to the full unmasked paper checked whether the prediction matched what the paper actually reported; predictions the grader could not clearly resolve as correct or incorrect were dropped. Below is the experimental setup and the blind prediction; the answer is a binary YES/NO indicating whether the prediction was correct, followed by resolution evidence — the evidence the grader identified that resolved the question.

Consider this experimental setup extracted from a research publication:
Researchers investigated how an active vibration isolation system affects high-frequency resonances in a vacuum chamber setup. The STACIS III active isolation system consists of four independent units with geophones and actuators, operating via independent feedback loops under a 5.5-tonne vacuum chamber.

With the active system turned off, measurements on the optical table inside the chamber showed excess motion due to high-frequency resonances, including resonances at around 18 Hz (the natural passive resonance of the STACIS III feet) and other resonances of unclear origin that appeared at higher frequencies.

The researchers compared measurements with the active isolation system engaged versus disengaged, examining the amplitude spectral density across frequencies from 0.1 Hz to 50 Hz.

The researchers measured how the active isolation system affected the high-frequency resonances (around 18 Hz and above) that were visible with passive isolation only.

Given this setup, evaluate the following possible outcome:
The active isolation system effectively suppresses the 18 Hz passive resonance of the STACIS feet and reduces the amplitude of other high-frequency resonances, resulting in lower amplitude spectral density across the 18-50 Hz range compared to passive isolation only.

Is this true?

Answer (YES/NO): YES